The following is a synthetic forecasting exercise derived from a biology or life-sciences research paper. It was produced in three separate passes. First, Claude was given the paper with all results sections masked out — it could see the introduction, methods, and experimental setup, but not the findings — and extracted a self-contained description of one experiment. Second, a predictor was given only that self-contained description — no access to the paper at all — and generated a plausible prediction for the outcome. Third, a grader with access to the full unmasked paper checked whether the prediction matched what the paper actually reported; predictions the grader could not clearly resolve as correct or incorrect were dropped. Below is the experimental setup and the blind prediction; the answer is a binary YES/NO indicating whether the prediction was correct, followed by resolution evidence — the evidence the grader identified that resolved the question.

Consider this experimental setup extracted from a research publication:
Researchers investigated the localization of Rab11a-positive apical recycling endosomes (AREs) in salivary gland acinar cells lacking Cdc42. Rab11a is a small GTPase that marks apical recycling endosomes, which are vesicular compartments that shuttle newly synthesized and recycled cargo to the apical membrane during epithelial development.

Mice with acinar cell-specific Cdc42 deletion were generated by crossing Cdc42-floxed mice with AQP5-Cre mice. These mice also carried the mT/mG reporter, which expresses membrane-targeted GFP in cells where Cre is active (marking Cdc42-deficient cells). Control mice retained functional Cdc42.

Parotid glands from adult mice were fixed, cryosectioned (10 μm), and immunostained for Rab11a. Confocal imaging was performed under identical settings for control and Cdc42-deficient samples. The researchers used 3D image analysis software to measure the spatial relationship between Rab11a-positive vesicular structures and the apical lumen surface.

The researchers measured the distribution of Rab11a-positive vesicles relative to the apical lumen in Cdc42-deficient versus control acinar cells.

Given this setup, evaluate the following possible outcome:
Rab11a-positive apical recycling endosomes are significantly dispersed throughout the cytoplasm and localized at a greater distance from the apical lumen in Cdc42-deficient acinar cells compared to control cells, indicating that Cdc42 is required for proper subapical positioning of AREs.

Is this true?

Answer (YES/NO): NO